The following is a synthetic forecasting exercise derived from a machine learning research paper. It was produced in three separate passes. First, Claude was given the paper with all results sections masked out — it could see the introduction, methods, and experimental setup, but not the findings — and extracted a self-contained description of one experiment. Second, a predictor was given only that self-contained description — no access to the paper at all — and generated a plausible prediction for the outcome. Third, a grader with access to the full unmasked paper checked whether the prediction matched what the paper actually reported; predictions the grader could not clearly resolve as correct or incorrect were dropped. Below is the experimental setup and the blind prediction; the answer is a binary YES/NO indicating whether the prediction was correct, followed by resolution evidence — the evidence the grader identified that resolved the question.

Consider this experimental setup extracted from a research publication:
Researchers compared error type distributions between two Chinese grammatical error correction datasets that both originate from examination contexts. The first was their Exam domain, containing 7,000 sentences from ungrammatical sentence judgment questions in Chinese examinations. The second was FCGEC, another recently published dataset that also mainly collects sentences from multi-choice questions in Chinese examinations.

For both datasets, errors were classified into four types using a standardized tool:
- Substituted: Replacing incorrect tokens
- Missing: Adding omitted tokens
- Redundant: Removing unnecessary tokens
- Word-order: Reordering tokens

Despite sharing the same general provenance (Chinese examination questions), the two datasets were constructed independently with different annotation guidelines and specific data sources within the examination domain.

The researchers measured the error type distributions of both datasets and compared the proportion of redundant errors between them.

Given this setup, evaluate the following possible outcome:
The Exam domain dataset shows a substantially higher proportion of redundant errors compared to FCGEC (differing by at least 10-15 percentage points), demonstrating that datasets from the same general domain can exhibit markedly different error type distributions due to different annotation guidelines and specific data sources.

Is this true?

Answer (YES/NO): NO